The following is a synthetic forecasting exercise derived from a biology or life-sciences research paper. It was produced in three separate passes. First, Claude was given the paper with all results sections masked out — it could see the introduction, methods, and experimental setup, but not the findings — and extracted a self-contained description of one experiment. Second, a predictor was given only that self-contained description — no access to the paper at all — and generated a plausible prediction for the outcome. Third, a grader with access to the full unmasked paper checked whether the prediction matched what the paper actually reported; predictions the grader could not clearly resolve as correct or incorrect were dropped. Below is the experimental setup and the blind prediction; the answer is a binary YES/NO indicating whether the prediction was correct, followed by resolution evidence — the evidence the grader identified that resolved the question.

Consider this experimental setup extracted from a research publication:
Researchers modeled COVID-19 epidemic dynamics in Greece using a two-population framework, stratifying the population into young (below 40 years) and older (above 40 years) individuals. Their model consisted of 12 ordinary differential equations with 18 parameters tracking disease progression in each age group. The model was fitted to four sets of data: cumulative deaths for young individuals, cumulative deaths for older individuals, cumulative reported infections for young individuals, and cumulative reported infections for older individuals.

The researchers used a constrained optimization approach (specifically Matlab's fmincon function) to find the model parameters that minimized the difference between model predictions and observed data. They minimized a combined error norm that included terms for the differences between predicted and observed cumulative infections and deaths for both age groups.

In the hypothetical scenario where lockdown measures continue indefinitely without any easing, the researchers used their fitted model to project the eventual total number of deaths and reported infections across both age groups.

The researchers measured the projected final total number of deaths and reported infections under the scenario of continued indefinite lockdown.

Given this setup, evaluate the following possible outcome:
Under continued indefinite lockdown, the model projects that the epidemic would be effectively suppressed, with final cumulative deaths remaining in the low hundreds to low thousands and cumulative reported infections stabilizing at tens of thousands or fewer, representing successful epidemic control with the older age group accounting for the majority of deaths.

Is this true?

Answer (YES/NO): YES